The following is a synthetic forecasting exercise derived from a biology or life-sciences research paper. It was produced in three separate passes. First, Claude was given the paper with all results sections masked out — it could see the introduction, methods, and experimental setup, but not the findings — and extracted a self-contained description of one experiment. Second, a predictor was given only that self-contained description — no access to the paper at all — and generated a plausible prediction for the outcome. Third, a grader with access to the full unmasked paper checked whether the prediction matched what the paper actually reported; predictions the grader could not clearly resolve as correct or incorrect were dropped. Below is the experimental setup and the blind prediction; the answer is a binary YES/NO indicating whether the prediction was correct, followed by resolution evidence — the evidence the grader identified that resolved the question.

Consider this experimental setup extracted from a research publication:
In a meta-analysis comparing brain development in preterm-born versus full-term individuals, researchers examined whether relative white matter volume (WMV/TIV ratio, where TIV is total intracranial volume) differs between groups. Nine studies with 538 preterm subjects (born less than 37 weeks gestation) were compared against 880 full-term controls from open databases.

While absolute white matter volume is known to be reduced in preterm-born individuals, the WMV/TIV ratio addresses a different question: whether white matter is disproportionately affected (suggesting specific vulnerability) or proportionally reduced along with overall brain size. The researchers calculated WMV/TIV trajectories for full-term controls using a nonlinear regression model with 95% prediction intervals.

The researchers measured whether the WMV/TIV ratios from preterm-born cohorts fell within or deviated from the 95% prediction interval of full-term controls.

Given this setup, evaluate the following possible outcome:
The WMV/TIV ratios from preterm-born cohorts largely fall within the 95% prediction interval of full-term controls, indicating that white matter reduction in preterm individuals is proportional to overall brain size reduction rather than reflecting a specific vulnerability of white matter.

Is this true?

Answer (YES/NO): NO